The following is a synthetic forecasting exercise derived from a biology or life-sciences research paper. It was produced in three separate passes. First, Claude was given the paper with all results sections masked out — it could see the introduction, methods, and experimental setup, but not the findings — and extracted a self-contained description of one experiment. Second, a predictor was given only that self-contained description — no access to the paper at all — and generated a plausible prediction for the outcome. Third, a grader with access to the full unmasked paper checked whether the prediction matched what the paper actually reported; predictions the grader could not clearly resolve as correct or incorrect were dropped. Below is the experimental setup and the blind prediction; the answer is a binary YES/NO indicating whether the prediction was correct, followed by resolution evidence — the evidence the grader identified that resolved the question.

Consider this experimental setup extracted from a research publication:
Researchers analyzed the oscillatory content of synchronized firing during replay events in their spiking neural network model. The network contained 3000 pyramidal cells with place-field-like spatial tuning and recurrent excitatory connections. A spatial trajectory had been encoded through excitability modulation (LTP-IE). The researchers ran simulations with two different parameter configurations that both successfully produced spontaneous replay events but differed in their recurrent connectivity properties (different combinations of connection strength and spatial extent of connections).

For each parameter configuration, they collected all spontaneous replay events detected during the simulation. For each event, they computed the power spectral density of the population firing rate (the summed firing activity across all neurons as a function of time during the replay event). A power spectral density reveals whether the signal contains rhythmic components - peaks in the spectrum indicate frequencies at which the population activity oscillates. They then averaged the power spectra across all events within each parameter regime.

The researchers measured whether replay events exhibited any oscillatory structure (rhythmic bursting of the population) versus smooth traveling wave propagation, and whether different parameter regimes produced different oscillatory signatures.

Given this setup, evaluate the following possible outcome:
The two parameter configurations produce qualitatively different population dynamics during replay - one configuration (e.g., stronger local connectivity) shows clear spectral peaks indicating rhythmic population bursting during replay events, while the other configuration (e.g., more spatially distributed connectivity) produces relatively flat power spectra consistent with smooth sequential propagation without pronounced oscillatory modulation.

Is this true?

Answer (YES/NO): NO